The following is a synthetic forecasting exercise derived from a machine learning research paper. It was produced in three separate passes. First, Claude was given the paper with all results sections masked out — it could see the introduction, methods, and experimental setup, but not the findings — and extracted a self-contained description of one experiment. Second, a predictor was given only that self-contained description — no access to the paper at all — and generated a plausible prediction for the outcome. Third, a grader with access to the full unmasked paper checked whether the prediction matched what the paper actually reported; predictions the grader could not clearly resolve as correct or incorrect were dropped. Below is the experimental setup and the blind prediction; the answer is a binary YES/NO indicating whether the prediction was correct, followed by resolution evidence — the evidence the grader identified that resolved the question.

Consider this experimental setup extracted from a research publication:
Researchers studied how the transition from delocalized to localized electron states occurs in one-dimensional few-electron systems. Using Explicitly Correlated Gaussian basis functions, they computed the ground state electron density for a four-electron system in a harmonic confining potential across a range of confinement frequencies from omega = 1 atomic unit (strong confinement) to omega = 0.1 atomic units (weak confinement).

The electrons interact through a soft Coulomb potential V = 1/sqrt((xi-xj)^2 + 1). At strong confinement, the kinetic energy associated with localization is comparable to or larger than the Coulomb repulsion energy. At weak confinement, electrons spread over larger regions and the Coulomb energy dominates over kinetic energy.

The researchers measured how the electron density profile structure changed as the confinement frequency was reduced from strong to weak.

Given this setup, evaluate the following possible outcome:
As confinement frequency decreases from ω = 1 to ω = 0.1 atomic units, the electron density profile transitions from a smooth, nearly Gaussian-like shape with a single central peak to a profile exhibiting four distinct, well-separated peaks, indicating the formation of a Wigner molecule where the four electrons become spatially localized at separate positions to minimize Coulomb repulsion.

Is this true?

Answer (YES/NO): NO